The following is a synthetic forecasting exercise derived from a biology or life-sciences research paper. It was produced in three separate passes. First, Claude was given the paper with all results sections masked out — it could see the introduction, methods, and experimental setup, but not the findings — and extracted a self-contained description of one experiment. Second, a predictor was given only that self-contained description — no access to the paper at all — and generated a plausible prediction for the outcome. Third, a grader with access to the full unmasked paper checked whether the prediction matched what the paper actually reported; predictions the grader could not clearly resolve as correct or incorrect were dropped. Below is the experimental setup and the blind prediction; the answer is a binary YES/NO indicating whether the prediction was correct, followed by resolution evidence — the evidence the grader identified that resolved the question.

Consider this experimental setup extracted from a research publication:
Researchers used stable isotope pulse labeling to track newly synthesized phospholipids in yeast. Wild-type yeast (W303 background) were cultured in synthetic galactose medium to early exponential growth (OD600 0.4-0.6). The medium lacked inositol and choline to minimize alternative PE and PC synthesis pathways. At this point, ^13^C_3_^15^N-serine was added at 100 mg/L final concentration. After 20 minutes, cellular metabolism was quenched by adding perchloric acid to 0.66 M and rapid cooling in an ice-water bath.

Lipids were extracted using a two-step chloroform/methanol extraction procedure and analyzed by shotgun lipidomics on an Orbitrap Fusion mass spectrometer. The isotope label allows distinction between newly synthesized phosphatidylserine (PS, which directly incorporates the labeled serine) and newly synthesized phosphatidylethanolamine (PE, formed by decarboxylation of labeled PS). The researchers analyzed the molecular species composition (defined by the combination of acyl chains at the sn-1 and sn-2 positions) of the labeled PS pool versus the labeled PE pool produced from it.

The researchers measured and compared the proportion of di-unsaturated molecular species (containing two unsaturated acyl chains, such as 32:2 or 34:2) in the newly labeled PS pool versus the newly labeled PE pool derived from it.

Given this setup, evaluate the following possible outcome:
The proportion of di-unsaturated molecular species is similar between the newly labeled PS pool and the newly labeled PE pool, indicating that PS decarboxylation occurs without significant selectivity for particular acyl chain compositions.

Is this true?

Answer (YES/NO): NO